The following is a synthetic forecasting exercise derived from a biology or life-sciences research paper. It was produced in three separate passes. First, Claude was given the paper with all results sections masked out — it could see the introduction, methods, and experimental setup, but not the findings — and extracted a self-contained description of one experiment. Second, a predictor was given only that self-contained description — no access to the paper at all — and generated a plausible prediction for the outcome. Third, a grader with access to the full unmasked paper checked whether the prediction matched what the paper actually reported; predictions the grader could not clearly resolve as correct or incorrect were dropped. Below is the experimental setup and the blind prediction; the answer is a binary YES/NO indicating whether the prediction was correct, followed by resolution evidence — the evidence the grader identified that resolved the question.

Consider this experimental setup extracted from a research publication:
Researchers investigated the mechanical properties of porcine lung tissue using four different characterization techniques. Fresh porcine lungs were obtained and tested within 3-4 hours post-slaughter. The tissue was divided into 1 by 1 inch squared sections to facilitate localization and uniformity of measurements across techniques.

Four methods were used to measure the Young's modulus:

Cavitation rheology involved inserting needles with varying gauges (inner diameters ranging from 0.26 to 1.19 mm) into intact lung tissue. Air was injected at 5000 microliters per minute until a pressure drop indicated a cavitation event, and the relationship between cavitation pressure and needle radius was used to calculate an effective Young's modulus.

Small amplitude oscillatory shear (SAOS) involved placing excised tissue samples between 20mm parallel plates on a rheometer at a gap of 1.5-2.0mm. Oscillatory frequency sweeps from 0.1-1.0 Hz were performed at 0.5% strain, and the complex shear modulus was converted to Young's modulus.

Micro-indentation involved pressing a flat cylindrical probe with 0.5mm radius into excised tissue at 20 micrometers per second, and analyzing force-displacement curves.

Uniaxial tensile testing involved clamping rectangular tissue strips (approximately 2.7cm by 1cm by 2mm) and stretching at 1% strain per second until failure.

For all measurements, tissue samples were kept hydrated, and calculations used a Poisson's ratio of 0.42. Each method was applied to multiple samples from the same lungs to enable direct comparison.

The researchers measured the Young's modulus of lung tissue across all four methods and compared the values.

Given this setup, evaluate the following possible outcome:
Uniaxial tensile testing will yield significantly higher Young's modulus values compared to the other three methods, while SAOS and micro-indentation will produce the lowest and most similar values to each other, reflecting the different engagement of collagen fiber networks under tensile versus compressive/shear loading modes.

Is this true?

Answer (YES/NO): NO